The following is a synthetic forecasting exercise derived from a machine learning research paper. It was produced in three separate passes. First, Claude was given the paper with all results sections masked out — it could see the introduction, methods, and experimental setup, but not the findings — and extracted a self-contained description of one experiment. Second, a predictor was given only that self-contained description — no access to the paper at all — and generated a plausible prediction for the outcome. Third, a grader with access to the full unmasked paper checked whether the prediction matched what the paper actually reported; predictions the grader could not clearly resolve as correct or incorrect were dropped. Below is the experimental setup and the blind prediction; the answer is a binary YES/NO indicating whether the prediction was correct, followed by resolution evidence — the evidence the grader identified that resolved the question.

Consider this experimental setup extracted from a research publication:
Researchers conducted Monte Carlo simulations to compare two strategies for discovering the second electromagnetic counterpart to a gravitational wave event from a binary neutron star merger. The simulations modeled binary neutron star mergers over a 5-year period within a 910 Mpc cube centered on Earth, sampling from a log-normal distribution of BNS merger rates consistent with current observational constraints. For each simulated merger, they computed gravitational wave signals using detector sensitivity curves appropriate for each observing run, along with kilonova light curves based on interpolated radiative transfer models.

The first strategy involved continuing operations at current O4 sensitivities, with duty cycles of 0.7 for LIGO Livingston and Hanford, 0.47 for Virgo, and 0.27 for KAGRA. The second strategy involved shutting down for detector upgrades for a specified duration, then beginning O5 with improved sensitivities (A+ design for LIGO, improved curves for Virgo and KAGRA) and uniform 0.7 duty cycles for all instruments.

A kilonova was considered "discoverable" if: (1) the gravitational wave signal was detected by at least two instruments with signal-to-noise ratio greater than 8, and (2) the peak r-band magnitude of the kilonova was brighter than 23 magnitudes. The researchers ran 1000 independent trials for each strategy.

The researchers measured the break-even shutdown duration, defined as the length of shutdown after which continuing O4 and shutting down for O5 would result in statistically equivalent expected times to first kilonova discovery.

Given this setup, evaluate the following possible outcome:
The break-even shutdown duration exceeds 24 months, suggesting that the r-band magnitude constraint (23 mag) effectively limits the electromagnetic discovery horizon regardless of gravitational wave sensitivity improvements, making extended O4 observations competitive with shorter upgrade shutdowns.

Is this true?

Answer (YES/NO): NO